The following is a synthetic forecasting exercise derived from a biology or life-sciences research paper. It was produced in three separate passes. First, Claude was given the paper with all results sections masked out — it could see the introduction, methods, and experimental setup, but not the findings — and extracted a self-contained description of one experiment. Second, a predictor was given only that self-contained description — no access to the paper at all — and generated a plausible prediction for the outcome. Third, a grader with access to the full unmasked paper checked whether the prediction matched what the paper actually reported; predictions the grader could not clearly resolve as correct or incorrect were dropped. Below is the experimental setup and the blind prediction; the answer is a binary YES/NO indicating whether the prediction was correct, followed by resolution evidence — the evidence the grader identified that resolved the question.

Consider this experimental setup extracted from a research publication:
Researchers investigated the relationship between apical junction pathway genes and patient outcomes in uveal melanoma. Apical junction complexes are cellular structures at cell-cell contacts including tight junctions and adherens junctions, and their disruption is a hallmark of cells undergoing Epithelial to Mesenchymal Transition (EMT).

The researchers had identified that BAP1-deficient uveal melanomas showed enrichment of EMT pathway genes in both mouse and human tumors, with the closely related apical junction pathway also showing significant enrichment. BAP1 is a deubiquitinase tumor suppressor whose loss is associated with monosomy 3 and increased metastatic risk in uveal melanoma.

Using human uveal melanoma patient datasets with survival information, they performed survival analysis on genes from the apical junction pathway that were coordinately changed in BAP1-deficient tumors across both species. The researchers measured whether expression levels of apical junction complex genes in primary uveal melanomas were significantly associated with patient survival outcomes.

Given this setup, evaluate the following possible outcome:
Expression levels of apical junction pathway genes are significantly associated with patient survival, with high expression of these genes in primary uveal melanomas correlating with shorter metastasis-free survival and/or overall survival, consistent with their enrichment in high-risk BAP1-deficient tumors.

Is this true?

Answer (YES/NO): NO